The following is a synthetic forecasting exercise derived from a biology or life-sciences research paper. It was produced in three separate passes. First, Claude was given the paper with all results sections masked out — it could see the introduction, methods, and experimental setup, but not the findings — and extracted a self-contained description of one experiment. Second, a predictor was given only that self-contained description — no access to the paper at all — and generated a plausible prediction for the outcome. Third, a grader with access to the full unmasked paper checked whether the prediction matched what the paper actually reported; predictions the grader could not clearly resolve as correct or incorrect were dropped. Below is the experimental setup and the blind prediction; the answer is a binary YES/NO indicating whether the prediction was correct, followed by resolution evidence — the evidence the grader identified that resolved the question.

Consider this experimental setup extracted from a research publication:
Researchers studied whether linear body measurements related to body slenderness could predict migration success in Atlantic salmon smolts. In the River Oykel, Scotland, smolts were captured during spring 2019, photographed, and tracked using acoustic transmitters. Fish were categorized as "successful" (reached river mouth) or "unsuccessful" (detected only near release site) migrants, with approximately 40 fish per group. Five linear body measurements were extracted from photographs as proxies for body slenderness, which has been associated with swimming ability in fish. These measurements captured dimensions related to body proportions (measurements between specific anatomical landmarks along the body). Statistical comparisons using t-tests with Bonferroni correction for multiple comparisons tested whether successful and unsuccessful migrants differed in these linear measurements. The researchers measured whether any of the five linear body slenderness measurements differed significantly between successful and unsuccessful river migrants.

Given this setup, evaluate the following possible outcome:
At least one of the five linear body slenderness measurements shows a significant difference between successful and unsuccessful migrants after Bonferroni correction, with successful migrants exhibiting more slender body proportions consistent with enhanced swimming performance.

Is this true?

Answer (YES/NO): NO